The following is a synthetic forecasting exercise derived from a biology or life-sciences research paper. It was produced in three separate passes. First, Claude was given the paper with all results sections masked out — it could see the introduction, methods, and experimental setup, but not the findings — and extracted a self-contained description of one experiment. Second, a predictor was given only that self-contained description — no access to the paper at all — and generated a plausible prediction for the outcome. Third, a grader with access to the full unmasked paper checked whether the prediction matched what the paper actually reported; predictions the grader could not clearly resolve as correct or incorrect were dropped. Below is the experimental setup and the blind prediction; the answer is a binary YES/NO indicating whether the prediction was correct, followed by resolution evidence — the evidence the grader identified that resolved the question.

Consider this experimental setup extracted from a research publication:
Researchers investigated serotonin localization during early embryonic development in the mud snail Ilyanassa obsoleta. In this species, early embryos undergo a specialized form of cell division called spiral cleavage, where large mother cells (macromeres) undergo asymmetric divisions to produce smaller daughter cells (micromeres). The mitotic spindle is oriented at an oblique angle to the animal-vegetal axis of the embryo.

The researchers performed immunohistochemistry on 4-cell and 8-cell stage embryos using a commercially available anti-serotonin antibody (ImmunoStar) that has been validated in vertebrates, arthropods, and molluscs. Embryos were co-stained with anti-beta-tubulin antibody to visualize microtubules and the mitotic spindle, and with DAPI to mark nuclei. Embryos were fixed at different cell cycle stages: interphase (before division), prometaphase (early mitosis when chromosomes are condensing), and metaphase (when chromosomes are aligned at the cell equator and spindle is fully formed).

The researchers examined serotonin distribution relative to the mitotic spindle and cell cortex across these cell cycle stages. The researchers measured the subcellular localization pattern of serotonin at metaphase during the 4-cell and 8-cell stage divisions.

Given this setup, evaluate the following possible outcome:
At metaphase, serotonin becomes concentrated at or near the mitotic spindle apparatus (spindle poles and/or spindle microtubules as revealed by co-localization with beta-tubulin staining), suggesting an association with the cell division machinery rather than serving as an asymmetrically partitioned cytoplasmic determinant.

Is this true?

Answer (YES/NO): YES